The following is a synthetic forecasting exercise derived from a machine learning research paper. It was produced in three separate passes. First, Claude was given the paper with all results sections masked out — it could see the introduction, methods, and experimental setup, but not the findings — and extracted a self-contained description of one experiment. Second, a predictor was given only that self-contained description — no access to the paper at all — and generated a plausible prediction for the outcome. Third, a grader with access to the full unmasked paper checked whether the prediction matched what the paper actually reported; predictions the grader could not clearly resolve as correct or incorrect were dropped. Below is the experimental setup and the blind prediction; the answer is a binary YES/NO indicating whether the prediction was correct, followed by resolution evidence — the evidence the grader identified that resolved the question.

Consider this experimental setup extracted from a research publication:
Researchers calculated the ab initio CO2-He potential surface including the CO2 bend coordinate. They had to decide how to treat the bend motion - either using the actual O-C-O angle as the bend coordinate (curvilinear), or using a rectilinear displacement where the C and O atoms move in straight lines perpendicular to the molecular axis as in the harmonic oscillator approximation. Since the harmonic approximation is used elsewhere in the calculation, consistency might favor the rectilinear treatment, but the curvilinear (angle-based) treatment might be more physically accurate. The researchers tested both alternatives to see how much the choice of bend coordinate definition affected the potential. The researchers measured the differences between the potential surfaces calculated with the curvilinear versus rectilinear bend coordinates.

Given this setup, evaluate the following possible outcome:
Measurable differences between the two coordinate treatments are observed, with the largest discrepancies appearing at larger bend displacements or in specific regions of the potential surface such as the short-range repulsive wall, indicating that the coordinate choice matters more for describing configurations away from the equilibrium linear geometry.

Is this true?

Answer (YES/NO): NO